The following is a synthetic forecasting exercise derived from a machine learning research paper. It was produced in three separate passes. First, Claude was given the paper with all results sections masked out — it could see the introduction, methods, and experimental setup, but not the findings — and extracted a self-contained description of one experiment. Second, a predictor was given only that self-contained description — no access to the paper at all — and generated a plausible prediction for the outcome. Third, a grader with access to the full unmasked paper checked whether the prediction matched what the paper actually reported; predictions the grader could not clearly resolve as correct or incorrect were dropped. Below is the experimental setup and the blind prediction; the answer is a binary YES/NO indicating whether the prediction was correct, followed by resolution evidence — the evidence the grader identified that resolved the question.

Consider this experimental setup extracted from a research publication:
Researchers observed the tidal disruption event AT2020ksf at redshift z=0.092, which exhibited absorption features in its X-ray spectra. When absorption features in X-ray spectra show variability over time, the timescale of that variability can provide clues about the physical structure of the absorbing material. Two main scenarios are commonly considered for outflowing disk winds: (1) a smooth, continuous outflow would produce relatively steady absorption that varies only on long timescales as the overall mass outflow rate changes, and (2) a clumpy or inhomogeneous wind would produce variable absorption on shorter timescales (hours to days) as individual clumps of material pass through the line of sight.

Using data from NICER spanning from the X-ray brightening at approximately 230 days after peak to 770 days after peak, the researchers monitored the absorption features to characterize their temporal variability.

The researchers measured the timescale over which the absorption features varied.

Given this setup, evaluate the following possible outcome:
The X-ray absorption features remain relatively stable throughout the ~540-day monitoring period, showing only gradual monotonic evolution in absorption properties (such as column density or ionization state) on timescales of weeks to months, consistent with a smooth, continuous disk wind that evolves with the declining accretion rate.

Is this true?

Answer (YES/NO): NO